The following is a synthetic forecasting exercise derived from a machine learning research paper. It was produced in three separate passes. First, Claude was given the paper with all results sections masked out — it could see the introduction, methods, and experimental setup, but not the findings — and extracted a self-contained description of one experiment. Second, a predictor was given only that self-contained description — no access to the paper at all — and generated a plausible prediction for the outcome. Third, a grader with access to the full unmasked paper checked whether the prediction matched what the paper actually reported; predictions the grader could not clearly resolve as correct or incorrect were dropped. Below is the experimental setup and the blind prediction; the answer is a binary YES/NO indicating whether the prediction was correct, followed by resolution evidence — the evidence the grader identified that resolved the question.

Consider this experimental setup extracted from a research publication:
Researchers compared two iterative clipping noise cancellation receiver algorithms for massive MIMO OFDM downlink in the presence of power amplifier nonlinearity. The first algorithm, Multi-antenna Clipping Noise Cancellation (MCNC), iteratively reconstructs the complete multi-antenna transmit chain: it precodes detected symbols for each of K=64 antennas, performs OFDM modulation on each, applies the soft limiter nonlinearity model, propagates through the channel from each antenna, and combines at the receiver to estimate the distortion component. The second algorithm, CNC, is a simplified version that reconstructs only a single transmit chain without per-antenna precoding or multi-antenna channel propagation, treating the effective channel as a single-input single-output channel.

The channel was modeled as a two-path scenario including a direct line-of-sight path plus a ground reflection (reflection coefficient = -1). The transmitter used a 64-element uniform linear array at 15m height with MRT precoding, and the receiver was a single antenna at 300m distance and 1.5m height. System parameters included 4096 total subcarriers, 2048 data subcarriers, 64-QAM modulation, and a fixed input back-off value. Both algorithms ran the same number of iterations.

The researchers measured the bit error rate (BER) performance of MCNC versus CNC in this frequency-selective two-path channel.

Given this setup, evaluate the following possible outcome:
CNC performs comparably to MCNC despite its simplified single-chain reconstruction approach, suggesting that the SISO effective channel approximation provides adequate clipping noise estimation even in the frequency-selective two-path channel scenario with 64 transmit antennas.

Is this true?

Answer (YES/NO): YES